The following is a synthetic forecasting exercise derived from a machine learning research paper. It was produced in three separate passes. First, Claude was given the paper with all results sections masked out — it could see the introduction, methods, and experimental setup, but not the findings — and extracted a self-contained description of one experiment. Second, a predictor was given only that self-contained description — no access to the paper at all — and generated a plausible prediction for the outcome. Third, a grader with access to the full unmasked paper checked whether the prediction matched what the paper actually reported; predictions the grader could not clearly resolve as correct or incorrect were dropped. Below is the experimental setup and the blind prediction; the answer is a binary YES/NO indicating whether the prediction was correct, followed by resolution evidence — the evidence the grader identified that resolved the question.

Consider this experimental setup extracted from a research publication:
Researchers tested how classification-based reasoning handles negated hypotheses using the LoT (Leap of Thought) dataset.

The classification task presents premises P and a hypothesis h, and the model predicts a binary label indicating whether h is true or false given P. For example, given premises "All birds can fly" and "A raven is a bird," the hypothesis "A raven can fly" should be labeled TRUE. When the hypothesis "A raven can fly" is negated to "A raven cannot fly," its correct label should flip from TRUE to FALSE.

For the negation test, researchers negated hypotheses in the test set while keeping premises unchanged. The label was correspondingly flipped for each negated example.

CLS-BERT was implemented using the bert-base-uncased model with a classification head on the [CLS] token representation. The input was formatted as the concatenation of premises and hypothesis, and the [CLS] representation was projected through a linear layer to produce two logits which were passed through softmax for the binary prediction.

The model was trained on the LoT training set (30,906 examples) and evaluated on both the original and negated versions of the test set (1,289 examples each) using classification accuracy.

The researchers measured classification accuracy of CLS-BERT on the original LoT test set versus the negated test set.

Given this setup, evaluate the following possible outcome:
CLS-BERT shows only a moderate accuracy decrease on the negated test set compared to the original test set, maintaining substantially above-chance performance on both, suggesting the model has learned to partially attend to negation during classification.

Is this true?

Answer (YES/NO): NO